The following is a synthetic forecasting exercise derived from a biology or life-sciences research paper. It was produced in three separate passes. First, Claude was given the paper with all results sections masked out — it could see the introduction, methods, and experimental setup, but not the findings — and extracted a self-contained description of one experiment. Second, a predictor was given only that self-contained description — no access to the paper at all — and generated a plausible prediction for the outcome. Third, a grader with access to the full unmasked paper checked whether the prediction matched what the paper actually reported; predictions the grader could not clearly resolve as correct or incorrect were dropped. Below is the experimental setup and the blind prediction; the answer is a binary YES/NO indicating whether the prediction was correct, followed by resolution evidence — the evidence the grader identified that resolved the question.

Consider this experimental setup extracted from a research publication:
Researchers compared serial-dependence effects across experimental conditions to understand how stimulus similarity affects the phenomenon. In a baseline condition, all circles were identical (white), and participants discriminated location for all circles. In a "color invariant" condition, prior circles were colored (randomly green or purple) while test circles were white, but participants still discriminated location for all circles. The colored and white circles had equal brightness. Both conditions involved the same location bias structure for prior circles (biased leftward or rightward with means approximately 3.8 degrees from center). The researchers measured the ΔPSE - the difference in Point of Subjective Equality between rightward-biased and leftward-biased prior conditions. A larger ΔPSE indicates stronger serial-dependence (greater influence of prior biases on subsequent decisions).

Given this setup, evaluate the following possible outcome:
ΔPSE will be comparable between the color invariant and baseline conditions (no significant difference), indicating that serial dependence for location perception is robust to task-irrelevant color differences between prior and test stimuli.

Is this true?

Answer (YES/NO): NO